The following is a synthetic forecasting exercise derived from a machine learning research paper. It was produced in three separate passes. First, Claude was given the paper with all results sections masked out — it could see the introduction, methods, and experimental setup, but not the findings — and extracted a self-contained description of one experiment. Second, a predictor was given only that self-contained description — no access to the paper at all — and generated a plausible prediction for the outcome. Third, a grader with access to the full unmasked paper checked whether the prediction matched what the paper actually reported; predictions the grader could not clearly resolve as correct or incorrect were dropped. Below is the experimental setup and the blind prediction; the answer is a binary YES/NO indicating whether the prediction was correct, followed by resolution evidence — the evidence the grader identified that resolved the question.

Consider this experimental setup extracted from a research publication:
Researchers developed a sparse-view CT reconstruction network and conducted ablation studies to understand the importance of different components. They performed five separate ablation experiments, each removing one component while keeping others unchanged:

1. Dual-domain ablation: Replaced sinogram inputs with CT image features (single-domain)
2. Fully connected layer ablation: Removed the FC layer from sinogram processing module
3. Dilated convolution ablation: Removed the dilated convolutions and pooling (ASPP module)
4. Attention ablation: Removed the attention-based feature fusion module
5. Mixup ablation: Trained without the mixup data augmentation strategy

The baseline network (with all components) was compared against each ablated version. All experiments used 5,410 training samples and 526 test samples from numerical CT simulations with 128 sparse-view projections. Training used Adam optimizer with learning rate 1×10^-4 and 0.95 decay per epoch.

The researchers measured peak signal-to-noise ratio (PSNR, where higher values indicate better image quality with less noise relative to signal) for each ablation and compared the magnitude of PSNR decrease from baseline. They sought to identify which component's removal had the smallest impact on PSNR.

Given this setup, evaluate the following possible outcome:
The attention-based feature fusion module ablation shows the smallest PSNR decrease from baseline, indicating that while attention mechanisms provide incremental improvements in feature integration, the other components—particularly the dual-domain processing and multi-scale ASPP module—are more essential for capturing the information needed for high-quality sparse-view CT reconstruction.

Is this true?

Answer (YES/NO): NO